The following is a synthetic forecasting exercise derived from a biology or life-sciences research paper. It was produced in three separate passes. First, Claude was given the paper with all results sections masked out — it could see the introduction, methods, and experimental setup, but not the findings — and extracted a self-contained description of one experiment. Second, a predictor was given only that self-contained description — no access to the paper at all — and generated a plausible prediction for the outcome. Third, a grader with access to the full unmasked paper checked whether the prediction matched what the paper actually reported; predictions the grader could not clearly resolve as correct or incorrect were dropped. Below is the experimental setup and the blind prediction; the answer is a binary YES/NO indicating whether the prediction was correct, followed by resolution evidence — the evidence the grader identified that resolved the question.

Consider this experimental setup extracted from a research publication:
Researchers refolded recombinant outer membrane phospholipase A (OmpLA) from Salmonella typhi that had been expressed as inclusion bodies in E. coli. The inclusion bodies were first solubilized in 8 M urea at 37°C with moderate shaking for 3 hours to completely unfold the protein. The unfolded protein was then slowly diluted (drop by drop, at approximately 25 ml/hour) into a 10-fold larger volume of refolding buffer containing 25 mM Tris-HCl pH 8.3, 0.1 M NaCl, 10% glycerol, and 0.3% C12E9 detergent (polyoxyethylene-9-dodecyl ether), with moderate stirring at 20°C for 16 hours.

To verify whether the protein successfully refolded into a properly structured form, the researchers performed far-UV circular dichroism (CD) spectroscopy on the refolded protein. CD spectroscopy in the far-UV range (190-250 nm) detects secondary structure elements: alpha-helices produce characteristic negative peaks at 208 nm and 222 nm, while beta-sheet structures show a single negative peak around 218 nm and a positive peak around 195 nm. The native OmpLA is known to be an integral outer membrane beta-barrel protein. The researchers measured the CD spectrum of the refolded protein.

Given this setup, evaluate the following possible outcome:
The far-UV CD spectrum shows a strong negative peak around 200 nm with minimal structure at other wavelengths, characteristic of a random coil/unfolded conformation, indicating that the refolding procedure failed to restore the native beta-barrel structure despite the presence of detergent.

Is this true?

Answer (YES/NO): NO